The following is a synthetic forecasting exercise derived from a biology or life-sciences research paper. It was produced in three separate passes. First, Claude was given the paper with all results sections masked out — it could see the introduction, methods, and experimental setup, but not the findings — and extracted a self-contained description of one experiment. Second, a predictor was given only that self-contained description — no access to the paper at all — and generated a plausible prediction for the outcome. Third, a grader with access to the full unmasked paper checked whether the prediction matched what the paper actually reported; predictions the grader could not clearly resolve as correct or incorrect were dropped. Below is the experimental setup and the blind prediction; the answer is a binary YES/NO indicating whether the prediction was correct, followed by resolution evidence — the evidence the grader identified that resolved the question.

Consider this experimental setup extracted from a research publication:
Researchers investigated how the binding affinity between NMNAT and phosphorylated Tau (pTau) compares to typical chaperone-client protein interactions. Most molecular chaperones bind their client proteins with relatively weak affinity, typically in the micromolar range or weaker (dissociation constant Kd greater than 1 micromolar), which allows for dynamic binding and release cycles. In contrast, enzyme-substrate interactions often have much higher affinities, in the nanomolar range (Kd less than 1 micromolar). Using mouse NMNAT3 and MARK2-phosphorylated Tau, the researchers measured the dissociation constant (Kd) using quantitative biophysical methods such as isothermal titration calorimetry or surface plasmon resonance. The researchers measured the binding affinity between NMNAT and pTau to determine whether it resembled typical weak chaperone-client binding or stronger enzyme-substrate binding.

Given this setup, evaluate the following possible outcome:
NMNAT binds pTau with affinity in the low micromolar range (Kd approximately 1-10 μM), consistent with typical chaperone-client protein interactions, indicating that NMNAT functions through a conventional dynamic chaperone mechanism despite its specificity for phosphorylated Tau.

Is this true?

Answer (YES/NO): NO